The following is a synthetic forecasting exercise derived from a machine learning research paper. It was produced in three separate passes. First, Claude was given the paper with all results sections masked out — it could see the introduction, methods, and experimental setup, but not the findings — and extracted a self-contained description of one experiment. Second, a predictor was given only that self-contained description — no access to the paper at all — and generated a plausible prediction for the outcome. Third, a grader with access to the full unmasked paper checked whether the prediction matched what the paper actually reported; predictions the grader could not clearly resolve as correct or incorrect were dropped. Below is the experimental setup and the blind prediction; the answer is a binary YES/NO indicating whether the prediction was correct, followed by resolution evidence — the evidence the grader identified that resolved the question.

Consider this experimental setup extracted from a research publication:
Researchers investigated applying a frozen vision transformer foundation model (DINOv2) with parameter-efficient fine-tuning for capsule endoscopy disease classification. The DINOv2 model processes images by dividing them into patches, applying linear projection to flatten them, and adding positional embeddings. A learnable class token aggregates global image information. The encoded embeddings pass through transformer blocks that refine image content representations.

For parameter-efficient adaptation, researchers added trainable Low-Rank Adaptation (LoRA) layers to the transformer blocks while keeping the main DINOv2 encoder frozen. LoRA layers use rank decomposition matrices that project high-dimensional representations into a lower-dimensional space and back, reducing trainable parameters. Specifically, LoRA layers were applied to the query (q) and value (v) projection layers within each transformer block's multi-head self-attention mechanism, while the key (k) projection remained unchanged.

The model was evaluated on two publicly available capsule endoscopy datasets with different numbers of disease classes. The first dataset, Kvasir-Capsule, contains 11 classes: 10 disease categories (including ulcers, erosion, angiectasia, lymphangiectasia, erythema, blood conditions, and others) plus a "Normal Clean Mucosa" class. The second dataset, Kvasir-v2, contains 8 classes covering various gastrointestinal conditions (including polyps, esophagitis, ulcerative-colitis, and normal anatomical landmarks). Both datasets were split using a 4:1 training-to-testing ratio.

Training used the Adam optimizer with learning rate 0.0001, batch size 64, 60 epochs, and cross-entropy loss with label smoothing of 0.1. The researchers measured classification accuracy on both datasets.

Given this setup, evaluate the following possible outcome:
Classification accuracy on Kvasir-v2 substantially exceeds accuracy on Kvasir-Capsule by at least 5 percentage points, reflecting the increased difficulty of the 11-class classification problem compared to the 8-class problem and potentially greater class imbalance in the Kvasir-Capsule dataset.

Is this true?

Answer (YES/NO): NO